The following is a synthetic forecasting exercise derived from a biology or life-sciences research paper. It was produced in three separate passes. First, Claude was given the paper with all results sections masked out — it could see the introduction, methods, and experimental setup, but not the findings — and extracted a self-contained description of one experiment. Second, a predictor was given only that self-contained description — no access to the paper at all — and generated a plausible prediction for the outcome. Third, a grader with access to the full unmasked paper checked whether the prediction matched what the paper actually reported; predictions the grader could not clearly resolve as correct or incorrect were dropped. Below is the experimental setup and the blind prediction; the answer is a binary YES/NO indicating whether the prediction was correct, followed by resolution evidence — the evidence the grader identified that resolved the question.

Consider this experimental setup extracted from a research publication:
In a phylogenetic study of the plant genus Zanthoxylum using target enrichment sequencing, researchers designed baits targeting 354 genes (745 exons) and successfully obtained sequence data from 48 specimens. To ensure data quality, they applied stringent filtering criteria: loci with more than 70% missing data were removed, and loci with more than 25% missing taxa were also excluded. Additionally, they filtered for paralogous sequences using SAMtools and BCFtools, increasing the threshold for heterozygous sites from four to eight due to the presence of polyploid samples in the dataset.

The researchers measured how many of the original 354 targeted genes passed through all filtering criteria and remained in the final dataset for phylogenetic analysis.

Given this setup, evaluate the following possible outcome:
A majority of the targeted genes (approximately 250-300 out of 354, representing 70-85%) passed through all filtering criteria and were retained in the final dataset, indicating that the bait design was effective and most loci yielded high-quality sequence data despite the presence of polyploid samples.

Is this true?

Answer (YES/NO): YES